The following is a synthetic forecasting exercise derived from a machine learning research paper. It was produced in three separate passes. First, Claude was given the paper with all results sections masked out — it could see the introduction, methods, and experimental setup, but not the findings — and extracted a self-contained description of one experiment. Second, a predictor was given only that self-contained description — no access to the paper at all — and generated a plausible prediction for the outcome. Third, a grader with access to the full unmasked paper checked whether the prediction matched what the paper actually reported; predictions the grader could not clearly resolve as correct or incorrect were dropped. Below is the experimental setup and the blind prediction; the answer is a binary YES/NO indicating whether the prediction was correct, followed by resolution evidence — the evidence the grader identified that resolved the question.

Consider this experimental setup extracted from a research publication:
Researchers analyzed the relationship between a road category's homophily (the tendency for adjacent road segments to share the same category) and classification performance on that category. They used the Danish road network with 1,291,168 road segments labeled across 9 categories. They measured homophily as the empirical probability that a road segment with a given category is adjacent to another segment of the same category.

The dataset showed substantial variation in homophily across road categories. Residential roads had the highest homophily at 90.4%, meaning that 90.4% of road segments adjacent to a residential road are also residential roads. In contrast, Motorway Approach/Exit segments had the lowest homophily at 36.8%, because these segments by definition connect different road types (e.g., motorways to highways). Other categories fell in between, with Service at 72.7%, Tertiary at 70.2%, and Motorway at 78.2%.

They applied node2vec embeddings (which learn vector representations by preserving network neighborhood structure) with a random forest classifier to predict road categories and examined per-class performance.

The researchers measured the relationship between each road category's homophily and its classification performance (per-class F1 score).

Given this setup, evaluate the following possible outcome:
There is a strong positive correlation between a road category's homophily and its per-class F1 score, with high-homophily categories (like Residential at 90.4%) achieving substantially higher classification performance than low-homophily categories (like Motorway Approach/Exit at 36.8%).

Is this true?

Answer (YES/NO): YES